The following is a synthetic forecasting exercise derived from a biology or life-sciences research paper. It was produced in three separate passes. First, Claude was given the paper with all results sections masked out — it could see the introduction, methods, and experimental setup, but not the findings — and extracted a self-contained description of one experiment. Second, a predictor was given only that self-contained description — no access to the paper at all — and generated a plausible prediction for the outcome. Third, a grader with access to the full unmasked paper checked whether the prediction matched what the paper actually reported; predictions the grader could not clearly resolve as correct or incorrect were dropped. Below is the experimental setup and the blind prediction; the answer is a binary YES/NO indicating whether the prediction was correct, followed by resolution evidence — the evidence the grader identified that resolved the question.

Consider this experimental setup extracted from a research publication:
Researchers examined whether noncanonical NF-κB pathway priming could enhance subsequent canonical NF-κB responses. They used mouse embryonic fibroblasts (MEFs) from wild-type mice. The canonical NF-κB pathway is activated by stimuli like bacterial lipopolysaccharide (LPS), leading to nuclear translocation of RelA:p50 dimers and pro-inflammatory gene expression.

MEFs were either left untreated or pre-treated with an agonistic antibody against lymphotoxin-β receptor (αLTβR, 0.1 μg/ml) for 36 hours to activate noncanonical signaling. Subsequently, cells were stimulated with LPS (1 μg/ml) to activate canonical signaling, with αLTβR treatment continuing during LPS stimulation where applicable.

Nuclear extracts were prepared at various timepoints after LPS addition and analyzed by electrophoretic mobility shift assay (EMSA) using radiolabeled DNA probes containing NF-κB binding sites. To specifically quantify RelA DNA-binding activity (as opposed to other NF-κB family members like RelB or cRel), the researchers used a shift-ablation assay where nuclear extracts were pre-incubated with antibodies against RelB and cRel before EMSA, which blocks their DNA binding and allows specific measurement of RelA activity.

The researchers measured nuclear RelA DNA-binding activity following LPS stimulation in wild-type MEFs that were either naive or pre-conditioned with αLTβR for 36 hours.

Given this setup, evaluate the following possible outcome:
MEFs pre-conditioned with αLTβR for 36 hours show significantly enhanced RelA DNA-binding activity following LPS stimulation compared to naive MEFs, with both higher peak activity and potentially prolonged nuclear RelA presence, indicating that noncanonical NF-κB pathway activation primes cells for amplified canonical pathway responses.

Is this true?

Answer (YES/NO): YES